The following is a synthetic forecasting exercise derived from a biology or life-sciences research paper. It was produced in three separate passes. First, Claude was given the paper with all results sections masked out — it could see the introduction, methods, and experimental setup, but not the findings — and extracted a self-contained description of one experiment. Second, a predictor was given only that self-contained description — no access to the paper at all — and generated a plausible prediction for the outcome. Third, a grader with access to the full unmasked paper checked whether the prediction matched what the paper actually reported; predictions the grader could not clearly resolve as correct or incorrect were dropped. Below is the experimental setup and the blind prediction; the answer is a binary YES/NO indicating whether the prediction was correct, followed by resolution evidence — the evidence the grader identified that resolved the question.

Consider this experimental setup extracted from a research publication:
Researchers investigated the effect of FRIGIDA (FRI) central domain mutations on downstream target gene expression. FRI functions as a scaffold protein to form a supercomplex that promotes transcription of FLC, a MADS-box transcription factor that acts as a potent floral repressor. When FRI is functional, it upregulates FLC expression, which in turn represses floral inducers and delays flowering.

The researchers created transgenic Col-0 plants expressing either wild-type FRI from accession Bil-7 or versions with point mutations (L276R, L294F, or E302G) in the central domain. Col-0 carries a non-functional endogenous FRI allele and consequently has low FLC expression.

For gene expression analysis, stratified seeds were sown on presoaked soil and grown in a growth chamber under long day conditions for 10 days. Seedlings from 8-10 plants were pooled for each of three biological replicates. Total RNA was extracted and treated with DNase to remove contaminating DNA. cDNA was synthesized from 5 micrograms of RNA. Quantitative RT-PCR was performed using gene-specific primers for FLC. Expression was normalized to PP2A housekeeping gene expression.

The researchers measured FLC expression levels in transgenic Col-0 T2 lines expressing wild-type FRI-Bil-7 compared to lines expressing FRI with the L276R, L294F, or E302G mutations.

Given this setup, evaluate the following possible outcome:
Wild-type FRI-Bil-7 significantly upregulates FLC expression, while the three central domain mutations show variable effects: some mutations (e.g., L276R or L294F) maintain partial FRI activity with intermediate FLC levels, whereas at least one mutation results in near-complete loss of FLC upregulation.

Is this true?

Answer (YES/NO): NO